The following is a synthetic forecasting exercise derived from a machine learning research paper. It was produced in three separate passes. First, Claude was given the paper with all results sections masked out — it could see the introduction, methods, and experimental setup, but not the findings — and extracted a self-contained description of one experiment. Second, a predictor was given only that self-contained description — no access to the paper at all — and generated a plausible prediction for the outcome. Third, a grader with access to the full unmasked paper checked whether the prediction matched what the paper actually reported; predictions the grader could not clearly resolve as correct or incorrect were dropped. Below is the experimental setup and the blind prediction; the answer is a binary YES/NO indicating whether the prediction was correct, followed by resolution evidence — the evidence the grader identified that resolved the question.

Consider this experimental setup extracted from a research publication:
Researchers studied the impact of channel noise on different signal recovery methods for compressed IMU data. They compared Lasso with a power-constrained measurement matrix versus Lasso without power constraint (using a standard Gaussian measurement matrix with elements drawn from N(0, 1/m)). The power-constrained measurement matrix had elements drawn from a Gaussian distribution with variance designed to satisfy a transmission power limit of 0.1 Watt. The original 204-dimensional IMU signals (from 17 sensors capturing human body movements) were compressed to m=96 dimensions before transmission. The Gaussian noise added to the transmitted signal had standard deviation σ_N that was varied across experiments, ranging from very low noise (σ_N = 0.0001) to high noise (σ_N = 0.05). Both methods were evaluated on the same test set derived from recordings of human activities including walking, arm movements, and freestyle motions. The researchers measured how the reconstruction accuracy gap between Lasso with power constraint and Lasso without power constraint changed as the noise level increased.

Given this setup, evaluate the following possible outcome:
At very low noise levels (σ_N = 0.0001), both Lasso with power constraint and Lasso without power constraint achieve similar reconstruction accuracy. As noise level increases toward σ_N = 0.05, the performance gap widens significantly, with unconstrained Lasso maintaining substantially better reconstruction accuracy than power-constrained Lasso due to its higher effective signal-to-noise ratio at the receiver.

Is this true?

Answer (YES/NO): NO